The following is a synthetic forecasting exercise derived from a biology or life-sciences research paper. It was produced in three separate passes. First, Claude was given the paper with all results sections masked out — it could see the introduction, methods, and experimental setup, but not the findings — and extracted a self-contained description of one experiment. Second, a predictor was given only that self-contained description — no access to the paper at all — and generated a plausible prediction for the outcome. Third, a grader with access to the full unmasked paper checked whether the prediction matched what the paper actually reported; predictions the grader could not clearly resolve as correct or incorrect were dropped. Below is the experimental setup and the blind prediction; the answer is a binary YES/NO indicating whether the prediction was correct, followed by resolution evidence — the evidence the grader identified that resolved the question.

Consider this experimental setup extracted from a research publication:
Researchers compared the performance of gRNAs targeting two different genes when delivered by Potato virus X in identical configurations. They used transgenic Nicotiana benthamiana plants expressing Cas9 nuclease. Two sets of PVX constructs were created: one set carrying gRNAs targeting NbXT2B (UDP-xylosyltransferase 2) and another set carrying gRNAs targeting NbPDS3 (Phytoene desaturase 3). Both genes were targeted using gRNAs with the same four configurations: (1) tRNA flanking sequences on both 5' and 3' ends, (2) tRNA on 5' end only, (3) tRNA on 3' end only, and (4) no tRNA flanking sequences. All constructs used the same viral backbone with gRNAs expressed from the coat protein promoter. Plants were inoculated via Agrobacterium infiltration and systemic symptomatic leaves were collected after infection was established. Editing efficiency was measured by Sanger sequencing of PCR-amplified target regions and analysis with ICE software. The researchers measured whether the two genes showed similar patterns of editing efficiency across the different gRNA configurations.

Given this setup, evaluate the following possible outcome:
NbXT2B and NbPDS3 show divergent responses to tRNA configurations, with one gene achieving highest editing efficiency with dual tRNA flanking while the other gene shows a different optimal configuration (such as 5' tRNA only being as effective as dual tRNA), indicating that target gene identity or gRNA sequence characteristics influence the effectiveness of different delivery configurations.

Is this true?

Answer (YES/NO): NO